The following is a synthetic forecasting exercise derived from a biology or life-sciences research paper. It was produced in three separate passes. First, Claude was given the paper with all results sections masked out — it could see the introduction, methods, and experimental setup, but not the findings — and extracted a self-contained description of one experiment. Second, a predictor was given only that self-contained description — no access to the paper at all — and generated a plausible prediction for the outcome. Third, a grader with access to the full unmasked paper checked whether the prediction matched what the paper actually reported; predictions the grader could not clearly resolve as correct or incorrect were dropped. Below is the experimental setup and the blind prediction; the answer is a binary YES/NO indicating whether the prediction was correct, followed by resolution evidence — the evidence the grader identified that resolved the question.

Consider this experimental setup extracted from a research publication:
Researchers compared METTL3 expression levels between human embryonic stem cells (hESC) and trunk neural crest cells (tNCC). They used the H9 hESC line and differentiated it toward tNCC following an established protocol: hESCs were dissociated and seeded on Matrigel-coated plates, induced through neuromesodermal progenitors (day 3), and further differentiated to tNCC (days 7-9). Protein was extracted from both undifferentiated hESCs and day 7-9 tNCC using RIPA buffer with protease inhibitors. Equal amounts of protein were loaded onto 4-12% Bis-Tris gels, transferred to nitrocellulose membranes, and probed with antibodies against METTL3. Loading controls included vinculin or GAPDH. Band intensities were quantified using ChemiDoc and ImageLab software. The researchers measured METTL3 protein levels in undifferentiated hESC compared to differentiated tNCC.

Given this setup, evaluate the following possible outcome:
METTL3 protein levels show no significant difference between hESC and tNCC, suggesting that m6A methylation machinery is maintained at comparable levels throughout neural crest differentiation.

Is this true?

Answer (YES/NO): NO